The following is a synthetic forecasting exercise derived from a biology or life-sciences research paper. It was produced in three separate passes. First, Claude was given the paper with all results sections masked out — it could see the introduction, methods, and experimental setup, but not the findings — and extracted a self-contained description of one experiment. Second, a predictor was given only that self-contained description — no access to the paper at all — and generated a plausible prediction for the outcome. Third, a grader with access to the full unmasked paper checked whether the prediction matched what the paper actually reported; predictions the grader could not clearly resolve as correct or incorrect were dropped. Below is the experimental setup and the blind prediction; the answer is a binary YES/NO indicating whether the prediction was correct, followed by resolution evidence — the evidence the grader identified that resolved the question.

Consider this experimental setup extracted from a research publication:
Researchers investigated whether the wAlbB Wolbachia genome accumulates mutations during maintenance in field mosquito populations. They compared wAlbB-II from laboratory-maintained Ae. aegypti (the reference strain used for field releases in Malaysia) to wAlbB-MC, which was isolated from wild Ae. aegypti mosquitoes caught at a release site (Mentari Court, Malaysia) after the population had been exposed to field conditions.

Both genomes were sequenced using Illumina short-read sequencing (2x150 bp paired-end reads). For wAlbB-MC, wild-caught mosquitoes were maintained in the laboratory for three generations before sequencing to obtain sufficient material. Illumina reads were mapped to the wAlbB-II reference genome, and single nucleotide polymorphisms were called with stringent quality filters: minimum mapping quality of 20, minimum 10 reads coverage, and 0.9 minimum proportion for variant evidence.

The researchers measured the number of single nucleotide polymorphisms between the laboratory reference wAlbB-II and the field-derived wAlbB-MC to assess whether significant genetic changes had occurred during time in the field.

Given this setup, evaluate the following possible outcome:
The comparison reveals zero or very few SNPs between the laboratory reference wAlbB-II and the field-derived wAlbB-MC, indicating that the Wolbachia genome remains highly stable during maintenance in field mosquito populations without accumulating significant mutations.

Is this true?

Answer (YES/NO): YES